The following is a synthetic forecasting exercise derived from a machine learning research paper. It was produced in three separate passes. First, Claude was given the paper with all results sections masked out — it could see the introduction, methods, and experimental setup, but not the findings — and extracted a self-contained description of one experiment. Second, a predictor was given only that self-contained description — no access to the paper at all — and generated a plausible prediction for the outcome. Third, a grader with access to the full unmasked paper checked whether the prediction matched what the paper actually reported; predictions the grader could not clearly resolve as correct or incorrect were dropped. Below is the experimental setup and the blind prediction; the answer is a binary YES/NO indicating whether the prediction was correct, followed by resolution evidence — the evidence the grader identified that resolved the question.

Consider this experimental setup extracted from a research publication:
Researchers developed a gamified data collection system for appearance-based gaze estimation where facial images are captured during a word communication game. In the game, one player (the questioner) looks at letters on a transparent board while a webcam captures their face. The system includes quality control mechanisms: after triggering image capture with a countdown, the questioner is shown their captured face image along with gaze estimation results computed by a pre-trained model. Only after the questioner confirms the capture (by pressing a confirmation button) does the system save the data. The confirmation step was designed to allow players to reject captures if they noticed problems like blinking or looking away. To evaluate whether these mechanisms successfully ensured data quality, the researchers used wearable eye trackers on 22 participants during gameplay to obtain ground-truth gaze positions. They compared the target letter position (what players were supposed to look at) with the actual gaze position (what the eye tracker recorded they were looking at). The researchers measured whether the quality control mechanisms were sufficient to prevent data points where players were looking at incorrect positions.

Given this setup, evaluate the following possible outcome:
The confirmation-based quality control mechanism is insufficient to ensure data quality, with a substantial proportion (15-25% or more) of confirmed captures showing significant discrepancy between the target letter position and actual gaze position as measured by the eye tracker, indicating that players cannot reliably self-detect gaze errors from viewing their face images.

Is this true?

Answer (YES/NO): NO